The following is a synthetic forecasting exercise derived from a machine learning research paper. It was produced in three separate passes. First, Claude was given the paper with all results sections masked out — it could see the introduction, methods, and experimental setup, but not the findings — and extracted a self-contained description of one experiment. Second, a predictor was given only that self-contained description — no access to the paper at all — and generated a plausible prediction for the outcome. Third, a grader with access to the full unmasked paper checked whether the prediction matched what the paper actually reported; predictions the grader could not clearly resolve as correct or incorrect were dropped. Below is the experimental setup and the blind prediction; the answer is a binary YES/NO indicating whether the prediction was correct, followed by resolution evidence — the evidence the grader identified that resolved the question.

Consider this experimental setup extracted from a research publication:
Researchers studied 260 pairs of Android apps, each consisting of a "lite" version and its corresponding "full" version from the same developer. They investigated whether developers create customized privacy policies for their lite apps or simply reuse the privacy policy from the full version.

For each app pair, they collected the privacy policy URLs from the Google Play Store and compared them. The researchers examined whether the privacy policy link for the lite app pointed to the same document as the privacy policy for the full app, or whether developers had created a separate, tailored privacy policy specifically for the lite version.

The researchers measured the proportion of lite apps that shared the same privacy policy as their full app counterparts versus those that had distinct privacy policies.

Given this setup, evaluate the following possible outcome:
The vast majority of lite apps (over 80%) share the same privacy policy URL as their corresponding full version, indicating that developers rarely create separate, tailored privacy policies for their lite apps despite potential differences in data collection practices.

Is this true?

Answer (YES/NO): NO